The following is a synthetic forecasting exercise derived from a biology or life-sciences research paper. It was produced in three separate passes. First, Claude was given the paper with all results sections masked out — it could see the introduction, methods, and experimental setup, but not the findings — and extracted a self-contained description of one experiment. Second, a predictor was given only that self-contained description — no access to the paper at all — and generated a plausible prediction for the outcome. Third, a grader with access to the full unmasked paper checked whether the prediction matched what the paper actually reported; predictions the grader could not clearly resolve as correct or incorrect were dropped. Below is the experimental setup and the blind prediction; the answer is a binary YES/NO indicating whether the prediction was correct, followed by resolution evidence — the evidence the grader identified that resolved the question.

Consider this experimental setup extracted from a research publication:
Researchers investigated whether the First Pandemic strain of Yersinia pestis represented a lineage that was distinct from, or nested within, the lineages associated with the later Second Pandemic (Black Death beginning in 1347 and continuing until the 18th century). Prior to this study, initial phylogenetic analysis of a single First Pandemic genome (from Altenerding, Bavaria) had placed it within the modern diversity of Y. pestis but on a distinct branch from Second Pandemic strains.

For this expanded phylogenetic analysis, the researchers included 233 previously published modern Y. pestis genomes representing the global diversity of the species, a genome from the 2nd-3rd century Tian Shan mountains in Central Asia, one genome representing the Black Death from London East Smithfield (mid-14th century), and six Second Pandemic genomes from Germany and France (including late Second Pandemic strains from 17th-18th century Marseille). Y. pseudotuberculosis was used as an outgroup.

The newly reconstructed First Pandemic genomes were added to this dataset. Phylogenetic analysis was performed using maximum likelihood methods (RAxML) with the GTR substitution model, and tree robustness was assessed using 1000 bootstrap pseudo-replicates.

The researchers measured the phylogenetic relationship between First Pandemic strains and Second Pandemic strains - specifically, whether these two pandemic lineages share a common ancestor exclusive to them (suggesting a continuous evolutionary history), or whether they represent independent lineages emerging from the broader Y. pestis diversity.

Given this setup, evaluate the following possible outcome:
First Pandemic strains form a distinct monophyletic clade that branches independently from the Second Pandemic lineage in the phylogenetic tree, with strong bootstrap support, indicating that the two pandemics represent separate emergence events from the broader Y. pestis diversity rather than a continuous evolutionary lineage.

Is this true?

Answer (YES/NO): YES